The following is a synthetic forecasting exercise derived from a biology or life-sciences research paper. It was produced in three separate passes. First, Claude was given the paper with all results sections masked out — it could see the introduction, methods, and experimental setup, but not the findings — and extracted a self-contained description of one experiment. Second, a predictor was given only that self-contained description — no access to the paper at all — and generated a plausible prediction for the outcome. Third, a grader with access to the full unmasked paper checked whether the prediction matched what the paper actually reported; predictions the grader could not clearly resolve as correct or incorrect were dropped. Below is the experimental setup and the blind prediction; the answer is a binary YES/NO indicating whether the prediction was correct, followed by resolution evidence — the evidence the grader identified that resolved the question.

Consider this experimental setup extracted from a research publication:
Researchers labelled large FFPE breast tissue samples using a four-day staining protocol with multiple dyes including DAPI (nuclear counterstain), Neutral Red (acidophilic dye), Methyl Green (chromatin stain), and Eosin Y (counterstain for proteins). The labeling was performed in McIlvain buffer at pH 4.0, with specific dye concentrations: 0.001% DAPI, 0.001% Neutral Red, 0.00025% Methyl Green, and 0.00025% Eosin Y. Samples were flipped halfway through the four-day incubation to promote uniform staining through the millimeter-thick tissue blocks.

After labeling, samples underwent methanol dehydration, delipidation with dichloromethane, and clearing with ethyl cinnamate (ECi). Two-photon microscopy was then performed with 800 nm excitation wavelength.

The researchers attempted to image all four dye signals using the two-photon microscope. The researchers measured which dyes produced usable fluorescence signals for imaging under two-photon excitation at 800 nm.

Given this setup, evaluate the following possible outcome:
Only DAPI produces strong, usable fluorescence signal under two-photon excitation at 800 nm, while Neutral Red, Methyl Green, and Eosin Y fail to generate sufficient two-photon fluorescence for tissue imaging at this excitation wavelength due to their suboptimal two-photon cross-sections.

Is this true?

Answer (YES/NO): YES